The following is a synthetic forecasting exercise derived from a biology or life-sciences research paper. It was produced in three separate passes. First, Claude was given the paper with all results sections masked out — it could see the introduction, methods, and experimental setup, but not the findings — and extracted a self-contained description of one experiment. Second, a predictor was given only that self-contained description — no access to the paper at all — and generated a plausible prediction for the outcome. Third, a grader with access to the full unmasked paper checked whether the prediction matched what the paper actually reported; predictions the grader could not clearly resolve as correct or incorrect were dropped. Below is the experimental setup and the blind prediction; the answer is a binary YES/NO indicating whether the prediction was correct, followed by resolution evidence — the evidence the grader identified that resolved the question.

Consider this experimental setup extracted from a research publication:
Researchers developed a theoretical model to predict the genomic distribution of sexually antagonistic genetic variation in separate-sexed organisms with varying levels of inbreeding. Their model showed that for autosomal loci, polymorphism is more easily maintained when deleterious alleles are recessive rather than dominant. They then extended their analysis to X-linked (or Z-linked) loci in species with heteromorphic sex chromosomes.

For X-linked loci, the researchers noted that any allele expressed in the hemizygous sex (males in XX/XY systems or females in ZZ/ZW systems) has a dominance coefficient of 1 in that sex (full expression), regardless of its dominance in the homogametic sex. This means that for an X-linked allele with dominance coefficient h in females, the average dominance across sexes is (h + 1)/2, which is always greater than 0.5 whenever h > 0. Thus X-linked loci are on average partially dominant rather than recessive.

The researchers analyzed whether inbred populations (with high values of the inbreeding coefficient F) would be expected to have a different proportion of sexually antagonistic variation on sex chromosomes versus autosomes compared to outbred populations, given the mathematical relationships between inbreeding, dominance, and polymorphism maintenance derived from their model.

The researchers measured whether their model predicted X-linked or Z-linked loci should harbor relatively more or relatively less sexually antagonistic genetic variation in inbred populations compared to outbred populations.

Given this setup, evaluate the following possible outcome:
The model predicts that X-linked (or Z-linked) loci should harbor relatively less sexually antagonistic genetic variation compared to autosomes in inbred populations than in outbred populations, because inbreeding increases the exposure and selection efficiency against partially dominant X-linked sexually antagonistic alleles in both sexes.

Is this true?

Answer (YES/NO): NO